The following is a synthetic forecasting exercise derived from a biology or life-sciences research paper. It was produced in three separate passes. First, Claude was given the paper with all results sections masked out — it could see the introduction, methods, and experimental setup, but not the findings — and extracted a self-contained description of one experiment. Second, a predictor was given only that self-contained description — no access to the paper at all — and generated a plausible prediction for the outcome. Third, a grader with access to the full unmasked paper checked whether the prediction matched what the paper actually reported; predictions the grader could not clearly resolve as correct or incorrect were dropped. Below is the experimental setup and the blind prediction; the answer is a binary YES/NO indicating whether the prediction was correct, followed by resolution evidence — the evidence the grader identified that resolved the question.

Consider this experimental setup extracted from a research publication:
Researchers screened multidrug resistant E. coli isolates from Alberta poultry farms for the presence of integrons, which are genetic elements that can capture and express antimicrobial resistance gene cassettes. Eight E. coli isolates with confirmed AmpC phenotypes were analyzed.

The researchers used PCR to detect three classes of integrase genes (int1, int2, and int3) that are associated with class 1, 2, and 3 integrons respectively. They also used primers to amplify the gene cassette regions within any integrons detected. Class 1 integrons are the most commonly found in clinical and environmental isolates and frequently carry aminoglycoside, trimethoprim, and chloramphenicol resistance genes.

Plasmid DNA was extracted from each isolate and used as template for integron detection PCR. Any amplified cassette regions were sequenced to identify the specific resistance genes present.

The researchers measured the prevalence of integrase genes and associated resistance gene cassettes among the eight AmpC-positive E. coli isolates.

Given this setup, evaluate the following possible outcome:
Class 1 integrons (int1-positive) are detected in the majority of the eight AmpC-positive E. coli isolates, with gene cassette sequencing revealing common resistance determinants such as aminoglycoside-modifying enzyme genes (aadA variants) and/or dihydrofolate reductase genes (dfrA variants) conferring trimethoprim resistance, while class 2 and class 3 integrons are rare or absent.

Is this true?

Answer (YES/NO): NO